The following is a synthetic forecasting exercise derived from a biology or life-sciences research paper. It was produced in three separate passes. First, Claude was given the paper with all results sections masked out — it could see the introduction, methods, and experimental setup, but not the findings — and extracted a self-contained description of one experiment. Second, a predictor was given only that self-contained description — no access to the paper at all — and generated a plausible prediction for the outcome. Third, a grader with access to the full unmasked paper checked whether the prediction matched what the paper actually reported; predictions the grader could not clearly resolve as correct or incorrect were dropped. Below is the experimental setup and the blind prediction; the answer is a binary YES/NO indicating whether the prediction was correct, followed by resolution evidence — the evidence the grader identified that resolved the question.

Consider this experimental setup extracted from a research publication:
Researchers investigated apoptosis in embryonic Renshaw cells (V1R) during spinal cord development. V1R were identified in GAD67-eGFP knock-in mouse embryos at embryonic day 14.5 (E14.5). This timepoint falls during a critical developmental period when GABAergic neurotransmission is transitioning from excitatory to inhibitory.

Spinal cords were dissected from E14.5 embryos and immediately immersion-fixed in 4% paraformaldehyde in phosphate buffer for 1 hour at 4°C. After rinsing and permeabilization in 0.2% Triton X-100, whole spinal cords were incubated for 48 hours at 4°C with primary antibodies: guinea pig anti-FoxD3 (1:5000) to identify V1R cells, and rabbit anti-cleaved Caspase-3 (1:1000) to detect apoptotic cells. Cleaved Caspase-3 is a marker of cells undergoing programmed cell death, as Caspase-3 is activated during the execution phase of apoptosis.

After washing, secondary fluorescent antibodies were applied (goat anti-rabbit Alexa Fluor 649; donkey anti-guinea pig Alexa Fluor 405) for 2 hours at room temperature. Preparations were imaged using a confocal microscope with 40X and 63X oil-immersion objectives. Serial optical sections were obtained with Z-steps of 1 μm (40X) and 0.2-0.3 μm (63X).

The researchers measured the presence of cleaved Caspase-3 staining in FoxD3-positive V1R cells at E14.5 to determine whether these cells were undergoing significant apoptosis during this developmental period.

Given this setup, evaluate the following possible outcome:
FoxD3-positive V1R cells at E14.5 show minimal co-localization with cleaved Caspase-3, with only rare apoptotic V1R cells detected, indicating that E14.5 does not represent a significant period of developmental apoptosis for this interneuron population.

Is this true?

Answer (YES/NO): YES